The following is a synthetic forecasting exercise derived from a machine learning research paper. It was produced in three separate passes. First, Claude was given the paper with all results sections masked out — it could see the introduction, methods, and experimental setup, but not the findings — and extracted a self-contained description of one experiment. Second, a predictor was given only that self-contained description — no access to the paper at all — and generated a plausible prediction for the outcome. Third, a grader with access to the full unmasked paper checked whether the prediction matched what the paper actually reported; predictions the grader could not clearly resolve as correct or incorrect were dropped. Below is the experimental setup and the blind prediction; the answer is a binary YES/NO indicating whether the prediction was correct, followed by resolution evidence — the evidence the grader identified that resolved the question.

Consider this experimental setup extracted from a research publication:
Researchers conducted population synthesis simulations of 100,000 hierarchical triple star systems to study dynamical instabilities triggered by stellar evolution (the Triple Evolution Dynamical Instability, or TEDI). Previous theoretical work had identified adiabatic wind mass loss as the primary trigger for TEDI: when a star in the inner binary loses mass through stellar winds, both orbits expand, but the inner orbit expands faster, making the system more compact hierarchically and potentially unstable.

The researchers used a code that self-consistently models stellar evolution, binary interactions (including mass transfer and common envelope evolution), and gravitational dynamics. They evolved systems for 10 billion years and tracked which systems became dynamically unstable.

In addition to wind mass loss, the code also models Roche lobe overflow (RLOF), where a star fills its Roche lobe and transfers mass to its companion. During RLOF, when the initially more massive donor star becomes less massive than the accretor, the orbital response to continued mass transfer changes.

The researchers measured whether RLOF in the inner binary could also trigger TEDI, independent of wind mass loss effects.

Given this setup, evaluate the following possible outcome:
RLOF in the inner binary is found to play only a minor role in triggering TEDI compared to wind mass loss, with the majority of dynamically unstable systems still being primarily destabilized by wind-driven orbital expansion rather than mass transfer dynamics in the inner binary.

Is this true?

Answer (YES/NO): NO